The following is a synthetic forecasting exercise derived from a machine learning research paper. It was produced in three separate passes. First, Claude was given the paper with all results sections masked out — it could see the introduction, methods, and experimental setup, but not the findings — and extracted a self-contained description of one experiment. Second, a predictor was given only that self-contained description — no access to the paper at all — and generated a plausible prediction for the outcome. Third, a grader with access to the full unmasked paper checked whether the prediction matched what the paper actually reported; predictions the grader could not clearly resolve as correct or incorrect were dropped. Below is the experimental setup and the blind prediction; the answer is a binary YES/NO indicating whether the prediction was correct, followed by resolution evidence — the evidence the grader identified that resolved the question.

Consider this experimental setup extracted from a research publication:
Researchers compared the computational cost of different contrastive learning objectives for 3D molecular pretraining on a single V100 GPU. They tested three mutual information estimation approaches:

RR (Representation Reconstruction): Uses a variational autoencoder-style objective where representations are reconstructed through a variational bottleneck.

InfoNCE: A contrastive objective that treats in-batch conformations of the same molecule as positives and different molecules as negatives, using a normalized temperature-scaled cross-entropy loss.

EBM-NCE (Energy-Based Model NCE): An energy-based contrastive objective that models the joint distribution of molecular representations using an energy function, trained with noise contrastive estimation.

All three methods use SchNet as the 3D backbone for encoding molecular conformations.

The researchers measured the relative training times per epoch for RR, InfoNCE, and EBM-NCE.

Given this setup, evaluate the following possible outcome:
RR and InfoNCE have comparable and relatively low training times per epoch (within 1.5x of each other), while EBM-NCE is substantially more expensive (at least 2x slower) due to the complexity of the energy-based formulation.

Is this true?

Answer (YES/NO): NO